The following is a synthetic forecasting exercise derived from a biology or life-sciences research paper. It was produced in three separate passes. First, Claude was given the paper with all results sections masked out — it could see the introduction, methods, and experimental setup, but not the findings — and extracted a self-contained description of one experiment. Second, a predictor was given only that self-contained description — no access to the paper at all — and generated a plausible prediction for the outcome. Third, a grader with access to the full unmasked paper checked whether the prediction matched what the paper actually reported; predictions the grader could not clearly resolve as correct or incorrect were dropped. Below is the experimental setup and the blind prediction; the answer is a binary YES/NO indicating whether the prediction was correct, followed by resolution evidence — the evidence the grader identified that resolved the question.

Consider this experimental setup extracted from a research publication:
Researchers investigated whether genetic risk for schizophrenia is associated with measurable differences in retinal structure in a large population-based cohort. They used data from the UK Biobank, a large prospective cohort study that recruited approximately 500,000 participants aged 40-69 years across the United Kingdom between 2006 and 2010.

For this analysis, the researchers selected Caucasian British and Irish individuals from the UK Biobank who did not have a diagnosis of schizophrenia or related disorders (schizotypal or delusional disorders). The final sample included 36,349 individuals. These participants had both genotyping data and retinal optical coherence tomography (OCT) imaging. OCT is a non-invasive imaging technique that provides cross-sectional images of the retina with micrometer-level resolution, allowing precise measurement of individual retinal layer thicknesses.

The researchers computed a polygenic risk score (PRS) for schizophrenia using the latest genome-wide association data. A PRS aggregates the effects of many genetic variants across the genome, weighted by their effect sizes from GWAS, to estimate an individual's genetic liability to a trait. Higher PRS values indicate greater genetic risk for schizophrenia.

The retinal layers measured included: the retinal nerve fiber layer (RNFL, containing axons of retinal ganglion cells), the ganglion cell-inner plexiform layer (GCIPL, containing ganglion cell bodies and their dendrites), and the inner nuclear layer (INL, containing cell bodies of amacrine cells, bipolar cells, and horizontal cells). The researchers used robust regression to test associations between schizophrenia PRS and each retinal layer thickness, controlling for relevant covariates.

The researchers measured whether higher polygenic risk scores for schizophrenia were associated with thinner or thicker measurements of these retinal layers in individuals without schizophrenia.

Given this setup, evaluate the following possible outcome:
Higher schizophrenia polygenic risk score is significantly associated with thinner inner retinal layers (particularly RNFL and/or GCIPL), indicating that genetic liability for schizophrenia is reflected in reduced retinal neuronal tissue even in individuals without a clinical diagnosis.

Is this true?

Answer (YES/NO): YES